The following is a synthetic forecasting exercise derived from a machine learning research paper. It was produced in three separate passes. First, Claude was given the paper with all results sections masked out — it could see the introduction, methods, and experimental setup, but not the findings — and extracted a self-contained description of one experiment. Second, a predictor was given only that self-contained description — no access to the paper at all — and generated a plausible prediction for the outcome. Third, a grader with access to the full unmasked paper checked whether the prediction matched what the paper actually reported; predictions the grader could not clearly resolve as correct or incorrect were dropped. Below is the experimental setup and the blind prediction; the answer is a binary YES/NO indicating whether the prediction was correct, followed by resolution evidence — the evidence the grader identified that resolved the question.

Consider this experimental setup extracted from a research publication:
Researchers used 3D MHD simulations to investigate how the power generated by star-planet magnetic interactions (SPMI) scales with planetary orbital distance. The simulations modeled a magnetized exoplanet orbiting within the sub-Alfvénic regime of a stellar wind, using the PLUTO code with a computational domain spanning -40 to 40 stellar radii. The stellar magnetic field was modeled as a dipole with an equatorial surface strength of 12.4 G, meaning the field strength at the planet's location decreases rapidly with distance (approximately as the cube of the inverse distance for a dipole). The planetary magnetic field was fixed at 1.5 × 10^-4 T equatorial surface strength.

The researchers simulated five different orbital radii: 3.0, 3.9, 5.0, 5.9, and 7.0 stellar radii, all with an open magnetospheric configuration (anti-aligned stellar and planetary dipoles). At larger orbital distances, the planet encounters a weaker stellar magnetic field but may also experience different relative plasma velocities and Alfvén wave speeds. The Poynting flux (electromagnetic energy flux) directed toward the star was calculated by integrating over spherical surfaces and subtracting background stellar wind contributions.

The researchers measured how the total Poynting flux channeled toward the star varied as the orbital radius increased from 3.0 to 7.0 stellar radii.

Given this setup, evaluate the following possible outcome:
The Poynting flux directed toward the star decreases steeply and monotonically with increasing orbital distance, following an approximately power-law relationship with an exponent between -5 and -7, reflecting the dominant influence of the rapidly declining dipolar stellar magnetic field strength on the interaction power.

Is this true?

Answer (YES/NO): NO